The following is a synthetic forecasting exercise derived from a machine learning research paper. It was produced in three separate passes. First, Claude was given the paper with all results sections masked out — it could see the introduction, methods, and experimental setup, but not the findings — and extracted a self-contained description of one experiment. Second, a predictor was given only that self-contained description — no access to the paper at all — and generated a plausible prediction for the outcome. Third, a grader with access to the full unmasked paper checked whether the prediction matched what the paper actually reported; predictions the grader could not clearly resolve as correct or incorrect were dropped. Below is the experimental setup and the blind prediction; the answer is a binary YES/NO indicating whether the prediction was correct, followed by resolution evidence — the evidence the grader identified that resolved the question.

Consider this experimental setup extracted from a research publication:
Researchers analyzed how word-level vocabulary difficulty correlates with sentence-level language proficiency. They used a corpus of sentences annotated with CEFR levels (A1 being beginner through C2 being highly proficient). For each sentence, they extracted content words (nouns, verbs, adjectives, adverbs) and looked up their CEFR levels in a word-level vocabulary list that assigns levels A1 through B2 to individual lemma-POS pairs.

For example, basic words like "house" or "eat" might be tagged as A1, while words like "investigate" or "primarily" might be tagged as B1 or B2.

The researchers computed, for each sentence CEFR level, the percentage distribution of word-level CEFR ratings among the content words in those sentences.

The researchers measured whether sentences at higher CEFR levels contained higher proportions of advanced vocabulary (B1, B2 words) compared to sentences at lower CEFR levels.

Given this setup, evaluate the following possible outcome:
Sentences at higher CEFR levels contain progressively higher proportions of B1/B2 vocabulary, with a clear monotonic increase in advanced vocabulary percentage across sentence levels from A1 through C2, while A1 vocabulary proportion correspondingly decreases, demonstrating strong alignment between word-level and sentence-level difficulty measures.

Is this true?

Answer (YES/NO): NO